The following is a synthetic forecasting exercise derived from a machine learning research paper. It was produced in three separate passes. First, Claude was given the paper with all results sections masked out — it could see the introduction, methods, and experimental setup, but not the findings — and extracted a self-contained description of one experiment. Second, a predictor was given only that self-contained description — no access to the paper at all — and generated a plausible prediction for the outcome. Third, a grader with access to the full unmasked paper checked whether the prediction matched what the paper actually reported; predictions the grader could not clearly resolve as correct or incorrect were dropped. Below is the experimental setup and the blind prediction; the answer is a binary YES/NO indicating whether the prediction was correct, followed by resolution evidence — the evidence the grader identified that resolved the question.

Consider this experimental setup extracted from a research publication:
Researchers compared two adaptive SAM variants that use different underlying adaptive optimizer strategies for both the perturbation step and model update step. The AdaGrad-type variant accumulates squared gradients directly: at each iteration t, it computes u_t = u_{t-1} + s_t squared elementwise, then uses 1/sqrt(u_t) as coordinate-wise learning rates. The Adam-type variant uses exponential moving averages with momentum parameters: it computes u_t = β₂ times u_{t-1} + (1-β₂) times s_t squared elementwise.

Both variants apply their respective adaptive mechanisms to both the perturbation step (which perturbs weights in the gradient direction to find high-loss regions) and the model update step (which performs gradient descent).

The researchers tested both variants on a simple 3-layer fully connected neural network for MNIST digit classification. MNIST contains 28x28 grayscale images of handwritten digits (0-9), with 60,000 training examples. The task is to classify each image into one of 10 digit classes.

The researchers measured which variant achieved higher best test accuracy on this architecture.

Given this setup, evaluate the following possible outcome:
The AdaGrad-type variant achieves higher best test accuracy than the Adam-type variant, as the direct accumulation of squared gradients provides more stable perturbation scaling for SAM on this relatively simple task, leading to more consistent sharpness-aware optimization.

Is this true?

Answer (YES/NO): NO